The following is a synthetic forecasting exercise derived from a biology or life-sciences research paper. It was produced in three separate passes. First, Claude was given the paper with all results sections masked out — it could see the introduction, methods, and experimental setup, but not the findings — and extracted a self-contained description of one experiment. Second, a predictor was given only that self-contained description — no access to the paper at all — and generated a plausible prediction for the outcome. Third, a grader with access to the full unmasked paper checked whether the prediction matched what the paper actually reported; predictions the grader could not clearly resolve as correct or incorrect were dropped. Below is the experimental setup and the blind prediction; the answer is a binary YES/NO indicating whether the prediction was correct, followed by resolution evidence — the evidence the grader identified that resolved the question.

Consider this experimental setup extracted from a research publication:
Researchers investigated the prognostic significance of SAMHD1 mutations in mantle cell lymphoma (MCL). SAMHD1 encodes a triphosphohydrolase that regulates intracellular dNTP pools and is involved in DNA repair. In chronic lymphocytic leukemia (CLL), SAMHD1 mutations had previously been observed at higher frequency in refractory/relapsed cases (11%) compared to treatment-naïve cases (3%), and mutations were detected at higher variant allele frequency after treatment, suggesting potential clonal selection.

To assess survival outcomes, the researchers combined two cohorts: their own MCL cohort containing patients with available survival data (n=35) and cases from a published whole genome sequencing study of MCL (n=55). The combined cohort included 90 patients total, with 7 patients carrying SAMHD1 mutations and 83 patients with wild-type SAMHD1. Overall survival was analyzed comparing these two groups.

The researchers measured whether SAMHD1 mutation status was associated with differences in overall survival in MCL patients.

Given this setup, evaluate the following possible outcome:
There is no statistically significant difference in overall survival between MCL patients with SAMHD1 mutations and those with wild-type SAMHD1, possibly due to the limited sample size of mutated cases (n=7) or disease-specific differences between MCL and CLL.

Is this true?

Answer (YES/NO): YES